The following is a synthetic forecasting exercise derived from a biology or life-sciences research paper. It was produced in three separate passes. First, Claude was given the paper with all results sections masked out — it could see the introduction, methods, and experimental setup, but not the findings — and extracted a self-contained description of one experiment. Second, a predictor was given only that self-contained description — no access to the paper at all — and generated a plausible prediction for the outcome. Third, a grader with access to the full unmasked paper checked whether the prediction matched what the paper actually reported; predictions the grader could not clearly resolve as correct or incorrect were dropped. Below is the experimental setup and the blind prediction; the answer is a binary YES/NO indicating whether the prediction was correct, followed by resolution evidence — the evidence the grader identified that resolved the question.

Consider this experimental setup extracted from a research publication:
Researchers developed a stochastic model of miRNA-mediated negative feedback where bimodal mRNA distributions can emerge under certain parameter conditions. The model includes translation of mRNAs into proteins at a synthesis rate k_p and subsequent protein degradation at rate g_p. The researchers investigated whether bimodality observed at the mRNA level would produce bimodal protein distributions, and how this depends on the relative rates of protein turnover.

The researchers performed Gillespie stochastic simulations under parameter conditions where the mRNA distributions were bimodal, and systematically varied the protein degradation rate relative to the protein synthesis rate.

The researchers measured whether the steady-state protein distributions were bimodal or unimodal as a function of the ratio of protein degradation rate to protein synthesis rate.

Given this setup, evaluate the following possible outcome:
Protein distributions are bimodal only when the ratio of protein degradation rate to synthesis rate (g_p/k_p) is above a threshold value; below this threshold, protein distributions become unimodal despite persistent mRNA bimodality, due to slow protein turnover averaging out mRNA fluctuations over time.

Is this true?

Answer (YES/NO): YES